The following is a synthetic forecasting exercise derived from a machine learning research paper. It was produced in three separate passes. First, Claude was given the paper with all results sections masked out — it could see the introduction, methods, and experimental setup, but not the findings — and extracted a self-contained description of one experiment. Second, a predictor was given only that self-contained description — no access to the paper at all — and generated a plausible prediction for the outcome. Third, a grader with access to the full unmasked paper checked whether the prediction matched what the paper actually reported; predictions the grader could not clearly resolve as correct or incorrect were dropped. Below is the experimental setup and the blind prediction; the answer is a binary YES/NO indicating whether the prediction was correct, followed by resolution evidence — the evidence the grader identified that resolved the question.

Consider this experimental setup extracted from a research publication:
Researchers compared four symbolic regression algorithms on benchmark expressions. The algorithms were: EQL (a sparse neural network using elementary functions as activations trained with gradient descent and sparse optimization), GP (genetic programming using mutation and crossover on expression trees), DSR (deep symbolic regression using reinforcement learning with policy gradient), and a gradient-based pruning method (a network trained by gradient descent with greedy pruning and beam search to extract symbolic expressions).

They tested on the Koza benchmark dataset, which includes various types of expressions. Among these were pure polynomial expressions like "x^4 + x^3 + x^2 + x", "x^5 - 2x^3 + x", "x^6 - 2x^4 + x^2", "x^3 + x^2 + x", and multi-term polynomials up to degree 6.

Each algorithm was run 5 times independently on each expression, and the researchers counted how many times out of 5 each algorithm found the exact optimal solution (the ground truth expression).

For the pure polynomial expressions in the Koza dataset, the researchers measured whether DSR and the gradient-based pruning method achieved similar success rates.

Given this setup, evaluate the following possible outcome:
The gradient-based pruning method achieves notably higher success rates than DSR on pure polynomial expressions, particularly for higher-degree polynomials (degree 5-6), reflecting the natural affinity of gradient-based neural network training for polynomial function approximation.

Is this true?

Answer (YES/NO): YES